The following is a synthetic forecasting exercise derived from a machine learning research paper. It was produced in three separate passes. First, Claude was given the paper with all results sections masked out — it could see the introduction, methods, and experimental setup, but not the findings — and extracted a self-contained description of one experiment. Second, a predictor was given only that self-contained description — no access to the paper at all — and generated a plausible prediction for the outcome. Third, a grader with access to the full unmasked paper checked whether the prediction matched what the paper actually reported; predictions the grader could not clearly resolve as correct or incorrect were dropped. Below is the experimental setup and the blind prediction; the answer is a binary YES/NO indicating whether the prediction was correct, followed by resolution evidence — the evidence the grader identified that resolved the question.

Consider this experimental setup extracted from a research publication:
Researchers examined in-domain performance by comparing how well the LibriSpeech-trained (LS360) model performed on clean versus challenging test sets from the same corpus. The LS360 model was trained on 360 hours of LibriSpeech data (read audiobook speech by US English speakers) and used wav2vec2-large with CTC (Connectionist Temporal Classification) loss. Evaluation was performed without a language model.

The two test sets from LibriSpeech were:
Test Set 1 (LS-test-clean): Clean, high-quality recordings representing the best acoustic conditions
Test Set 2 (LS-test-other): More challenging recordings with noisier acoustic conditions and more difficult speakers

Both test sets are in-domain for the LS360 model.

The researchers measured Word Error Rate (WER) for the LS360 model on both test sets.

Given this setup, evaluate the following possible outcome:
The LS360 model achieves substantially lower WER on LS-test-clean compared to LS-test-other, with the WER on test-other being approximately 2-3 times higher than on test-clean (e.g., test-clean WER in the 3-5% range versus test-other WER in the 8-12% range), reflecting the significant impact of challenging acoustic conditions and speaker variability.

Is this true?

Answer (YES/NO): YES